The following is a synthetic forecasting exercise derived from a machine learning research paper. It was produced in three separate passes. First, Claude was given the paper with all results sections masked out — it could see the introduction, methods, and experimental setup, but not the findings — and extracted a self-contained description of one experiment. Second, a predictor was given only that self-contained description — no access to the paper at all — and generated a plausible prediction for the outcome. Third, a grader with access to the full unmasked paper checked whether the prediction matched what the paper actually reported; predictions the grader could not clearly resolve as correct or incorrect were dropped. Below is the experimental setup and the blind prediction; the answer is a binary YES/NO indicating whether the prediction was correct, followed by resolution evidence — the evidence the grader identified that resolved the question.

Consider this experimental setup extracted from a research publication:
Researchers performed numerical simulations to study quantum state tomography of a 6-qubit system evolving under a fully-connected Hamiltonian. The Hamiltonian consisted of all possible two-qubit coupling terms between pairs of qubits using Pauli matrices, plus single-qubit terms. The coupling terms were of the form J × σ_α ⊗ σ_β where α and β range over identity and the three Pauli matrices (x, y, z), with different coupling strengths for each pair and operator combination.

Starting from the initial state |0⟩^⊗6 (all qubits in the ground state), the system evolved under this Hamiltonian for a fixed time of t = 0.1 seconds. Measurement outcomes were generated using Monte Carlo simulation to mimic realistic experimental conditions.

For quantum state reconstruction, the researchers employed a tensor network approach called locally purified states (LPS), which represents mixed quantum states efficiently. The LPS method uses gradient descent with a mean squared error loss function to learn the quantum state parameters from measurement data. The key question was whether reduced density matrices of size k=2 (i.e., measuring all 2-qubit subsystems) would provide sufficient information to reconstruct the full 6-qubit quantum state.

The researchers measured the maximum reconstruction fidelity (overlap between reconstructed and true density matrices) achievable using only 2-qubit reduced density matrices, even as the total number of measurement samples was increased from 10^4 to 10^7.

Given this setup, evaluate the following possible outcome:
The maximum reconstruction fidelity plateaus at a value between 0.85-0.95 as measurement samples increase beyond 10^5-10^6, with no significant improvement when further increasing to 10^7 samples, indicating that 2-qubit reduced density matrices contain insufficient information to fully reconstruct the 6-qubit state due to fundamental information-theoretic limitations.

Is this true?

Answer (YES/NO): NO